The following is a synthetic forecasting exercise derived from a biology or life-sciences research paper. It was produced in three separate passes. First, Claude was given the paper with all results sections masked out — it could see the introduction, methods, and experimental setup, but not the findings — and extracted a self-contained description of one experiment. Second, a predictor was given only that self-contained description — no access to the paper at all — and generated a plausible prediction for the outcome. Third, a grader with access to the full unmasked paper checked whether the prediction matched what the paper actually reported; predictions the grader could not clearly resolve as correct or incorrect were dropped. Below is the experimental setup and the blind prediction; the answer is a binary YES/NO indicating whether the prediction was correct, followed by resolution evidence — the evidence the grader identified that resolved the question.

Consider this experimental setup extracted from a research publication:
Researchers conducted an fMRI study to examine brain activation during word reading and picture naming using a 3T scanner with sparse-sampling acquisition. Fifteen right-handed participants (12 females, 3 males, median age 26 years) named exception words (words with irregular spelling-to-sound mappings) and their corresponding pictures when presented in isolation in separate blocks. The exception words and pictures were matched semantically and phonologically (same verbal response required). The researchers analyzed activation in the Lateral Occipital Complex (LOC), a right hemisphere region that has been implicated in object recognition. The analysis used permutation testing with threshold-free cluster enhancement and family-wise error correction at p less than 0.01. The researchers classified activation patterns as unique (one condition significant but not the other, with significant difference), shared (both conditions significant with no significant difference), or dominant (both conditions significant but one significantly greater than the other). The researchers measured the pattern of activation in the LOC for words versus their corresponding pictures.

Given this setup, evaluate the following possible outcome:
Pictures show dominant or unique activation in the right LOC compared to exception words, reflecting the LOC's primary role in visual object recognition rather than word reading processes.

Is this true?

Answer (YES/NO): YES